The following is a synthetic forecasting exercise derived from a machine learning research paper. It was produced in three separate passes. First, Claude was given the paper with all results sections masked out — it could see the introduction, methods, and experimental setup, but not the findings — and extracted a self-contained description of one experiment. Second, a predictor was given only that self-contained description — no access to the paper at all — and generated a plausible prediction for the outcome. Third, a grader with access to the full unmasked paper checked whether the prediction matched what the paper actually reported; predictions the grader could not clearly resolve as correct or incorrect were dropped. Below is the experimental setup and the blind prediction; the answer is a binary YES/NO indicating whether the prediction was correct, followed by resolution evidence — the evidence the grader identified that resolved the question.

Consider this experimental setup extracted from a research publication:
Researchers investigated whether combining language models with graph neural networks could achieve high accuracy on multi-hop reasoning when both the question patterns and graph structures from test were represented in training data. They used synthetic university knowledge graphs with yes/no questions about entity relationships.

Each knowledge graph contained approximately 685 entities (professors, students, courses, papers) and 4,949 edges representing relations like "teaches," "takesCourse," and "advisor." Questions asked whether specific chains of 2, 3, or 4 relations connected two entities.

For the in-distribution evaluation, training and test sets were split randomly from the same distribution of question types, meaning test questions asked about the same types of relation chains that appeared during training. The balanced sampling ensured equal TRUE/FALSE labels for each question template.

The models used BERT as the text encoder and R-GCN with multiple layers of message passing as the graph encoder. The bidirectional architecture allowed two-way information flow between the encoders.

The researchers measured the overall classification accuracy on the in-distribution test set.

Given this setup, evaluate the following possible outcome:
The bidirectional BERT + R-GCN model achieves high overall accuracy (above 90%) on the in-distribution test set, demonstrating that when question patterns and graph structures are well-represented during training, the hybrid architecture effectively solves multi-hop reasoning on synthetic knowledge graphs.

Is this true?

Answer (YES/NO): NO